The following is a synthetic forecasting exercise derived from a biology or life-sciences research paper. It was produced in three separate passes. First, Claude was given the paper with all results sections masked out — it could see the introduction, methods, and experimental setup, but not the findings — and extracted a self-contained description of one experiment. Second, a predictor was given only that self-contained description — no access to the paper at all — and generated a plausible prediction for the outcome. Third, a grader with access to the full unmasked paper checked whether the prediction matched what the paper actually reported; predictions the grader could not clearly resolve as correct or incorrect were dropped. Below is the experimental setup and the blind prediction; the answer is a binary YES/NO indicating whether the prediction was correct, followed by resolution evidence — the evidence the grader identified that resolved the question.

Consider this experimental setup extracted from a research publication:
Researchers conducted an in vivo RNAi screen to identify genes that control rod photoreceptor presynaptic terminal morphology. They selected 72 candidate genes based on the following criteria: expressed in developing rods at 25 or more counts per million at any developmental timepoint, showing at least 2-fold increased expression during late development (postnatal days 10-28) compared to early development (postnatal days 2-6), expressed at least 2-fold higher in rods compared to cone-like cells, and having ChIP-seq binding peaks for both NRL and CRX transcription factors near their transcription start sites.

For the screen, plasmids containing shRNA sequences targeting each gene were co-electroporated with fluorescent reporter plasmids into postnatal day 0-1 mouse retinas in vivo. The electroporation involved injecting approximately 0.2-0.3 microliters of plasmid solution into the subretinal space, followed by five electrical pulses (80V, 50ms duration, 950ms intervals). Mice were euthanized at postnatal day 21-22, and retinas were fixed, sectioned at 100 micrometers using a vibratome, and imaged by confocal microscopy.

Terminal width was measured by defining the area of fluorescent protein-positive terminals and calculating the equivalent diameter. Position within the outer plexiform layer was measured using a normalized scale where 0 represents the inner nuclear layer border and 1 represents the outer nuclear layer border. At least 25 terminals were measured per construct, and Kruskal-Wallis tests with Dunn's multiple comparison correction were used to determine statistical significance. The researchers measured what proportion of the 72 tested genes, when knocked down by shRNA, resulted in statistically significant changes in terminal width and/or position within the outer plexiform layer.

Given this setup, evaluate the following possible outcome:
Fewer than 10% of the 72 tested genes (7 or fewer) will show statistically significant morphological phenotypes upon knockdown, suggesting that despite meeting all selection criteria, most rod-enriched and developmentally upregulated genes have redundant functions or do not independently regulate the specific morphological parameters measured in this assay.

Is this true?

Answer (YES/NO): NO